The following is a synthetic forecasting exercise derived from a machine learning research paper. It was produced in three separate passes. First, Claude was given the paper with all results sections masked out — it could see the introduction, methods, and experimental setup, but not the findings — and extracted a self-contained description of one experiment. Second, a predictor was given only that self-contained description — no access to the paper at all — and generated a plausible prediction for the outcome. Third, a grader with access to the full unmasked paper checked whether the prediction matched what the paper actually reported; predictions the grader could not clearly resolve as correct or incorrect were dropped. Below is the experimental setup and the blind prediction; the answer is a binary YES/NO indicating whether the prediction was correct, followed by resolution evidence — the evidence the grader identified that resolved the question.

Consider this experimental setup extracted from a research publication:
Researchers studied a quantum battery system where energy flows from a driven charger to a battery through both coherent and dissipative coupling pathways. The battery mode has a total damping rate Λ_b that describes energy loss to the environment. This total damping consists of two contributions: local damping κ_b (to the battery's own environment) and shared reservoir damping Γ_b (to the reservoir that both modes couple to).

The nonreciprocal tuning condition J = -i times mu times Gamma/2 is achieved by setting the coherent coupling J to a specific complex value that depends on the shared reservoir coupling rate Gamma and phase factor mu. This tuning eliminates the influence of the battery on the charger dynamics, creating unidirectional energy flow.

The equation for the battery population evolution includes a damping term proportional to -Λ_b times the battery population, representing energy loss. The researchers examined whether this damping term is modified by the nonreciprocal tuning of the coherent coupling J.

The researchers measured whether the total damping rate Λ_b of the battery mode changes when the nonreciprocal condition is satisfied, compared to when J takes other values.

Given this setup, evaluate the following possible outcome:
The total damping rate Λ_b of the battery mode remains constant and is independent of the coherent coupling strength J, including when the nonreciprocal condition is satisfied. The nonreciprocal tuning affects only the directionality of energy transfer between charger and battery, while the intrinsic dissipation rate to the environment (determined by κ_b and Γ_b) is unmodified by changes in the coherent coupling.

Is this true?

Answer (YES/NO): YES